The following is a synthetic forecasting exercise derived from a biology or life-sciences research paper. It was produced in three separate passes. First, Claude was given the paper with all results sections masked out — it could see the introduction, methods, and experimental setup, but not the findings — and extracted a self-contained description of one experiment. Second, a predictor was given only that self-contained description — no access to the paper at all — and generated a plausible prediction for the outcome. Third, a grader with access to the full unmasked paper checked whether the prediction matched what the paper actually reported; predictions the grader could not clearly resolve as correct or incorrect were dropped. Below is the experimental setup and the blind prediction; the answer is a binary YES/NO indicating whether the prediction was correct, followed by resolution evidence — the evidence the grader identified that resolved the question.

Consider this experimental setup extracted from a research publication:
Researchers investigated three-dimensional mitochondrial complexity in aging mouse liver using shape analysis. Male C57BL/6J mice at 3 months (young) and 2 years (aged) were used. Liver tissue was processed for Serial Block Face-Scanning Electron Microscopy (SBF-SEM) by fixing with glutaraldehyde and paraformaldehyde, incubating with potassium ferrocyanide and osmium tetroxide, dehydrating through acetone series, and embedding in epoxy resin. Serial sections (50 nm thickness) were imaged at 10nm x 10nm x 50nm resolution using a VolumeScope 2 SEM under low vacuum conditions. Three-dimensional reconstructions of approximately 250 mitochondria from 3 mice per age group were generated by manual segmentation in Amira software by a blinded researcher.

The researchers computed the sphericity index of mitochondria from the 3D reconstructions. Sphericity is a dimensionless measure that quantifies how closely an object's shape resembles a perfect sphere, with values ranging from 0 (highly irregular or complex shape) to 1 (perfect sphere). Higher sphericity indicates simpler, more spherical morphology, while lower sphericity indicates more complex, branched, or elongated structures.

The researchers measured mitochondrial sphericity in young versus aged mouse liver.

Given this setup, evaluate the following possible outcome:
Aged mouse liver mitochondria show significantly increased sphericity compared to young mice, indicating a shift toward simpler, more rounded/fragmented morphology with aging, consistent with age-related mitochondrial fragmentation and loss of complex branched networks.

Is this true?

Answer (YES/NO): YES